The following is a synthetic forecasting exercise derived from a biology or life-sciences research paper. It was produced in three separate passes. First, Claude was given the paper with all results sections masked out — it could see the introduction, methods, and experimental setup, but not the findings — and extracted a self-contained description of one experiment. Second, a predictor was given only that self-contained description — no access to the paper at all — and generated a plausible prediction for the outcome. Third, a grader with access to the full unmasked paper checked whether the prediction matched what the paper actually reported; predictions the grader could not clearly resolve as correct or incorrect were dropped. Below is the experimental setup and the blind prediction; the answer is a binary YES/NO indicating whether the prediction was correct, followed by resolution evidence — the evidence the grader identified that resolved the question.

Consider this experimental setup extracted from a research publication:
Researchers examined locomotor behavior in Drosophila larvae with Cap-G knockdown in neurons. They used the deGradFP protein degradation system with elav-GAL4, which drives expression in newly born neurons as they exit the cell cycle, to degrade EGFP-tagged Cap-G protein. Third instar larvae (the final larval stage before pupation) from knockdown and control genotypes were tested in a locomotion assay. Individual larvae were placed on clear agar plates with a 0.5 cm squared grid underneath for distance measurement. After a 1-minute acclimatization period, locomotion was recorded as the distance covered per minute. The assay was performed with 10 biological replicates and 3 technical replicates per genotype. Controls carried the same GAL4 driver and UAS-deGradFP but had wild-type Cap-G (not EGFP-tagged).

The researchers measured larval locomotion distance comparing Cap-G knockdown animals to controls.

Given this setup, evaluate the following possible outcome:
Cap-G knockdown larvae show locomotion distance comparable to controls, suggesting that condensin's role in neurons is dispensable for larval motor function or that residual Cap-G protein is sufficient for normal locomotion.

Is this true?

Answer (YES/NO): NO